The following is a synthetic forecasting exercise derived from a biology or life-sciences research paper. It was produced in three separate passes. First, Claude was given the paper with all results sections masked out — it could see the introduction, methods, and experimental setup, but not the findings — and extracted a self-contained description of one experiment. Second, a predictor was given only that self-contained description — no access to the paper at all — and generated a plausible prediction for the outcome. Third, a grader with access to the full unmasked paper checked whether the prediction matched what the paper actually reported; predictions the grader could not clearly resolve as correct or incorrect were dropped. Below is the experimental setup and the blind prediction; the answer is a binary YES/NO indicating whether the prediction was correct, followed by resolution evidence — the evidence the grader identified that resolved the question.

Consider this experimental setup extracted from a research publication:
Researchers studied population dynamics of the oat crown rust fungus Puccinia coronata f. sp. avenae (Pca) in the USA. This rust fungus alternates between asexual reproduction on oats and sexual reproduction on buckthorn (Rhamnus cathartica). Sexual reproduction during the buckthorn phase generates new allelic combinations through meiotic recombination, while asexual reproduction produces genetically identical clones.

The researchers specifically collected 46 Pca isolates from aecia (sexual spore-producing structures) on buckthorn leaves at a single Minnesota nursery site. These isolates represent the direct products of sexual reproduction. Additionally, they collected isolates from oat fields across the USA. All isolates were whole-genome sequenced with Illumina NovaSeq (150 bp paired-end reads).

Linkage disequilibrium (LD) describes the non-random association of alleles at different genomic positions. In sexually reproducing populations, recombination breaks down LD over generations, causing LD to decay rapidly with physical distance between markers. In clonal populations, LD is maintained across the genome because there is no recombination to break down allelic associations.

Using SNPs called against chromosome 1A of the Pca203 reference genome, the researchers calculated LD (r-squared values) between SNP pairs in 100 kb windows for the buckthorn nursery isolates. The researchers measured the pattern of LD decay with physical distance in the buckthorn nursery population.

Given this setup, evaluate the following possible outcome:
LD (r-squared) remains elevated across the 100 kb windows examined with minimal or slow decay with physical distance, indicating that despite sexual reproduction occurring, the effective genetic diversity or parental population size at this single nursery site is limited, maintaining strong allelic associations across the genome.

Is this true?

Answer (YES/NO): NO